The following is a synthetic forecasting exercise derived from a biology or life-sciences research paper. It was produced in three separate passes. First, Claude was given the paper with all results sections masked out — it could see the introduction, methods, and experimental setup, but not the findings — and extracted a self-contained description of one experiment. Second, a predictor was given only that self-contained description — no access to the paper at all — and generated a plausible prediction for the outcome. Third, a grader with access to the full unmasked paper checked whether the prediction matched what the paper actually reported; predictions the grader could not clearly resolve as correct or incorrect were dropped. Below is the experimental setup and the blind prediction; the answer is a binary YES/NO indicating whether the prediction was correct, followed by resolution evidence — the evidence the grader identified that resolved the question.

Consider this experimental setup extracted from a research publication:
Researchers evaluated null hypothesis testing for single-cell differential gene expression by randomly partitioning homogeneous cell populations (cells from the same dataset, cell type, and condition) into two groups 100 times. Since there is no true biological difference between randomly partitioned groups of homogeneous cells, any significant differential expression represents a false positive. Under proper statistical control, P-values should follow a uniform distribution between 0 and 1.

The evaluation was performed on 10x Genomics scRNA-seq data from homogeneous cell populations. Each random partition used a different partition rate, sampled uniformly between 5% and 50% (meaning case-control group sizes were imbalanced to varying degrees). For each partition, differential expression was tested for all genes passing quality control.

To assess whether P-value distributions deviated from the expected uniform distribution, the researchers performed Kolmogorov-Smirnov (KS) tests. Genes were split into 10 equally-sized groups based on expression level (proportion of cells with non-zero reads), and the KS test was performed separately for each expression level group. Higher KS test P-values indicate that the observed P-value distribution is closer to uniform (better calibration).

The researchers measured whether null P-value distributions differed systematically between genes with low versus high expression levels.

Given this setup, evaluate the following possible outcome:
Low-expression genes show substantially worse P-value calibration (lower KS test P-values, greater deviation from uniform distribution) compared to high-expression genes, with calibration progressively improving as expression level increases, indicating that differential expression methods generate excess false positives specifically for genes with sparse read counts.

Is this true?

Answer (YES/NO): NO